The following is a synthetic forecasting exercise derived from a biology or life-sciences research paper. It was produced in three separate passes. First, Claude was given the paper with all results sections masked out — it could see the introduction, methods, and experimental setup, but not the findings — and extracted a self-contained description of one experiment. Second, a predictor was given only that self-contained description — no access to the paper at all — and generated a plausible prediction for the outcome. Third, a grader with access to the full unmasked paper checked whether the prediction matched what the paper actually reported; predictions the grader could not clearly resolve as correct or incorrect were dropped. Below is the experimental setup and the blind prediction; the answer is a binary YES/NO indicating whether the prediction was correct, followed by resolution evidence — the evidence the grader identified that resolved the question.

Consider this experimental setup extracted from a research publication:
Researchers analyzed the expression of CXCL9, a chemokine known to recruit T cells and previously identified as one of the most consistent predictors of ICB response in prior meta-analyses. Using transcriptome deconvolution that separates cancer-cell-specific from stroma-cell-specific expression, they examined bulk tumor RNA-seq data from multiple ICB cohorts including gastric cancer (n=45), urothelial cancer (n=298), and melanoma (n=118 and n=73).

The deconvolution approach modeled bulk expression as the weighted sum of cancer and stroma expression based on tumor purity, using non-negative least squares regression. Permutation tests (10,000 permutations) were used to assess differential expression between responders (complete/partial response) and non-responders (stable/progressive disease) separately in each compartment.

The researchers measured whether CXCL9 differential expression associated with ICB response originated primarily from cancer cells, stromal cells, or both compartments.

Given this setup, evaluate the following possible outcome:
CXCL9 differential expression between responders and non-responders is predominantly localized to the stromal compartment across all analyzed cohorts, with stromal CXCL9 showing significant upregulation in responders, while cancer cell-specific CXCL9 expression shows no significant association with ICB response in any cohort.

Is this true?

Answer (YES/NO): YES